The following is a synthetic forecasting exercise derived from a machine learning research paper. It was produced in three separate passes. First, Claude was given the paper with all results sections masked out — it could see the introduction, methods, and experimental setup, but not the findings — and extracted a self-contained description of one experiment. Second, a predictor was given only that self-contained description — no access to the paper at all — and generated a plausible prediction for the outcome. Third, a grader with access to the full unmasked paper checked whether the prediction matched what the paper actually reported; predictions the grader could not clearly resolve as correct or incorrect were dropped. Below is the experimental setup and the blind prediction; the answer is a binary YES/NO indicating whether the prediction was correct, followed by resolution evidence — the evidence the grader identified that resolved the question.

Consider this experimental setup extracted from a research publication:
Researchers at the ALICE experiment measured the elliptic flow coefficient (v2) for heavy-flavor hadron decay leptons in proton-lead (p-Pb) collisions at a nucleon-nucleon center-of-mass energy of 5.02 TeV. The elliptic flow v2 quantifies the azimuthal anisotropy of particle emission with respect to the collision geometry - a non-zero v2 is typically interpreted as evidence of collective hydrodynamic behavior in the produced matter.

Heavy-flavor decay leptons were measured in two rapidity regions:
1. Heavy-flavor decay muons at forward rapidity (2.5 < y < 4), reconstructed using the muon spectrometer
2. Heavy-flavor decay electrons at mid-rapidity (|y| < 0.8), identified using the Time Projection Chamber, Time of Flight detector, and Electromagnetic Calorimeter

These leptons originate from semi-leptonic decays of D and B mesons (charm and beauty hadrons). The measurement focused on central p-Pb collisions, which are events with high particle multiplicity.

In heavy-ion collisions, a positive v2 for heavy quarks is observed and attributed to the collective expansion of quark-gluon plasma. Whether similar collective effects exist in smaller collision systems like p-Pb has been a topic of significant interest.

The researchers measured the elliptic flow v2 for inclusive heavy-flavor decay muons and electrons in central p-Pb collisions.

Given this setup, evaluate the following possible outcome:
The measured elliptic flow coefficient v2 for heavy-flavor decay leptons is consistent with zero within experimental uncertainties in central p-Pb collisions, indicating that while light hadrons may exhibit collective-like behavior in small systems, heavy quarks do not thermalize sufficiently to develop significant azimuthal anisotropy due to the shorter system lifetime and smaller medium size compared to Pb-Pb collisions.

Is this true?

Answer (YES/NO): NO